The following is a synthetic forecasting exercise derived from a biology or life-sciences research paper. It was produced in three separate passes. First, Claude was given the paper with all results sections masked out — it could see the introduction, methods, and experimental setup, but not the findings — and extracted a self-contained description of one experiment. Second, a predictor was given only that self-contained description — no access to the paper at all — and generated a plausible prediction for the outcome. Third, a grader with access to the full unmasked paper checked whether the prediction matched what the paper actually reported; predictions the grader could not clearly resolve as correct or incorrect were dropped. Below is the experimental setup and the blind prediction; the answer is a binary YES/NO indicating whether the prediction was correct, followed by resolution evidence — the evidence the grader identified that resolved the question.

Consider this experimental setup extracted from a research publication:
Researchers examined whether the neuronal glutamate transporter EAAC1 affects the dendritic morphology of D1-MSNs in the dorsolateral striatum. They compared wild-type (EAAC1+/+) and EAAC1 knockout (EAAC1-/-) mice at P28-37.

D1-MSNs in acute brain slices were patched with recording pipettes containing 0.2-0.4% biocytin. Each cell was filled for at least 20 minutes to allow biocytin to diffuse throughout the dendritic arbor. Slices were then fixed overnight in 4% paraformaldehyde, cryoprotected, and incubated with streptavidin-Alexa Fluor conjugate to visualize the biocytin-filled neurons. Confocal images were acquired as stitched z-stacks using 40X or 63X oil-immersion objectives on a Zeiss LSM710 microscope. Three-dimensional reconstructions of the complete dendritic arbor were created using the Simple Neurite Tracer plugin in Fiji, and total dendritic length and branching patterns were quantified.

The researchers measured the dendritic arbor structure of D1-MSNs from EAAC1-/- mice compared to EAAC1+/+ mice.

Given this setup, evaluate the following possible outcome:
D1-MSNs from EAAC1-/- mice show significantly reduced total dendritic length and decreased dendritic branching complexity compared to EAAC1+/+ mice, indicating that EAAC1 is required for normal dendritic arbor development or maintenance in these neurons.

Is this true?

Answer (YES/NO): NO